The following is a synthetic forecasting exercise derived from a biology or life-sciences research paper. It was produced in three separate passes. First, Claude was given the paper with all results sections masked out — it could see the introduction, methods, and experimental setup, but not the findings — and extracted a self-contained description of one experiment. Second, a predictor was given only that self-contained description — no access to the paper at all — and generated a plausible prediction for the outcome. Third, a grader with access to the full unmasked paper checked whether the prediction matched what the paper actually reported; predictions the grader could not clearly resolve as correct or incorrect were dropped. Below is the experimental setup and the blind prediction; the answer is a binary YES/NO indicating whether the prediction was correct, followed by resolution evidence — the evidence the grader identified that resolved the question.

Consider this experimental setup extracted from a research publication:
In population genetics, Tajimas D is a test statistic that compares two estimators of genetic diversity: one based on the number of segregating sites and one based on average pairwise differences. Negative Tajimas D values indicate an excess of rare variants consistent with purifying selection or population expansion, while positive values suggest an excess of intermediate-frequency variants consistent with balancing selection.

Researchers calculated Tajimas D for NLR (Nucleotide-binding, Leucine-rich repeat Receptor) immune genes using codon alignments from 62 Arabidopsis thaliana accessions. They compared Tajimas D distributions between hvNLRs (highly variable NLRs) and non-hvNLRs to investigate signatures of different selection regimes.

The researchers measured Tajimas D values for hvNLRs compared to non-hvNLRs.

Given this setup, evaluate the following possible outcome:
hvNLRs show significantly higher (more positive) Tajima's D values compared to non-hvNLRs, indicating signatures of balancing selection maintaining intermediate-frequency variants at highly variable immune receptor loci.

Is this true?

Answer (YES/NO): NO